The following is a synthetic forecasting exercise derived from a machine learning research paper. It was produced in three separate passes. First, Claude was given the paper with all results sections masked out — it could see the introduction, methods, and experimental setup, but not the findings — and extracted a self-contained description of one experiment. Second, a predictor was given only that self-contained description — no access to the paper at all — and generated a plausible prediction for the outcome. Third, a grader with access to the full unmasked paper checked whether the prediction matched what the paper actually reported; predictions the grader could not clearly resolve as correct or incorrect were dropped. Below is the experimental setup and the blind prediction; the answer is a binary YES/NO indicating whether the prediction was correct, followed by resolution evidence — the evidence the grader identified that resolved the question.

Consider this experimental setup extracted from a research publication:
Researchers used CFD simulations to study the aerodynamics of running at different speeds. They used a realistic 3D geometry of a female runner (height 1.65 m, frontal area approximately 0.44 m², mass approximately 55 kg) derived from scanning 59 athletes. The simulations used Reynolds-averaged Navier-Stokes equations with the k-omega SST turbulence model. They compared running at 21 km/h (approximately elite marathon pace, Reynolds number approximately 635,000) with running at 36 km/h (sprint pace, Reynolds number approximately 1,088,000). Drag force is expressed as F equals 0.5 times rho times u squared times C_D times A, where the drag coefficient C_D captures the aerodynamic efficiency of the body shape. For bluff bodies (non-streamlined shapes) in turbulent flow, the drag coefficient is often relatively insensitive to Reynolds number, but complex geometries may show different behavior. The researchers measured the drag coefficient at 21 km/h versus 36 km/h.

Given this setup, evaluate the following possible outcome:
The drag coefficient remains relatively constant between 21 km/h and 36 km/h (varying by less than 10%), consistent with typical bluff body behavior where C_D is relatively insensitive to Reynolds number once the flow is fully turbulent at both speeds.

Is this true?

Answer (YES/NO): YES